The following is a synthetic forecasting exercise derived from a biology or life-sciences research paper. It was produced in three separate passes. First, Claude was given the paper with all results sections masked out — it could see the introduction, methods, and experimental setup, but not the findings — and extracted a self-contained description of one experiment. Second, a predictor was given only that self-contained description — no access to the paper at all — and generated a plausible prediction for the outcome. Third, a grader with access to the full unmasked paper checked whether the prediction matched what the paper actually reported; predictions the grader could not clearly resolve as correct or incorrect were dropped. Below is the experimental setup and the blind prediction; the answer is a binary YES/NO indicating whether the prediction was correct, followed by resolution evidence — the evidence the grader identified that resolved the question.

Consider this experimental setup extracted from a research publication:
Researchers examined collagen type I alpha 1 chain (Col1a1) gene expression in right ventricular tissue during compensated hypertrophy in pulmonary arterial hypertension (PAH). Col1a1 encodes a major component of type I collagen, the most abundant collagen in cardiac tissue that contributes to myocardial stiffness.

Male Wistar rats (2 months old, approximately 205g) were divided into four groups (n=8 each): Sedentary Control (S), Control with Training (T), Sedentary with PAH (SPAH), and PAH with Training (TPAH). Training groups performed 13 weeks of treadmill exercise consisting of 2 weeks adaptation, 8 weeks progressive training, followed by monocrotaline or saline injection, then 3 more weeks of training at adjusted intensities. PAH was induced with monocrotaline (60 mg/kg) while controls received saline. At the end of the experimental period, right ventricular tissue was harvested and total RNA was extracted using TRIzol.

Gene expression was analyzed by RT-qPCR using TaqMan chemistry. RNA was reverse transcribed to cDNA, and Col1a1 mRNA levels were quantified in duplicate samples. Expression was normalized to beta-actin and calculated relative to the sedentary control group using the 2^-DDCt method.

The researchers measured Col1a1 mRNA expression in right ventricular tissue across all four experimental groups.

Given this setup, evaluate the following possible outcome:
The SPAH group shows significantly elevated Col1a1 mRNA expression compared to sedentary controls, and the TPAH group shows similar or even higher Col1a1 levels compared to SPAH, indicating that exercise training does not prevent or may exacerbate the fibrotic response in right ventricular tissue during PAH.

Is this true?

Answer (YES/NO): YES